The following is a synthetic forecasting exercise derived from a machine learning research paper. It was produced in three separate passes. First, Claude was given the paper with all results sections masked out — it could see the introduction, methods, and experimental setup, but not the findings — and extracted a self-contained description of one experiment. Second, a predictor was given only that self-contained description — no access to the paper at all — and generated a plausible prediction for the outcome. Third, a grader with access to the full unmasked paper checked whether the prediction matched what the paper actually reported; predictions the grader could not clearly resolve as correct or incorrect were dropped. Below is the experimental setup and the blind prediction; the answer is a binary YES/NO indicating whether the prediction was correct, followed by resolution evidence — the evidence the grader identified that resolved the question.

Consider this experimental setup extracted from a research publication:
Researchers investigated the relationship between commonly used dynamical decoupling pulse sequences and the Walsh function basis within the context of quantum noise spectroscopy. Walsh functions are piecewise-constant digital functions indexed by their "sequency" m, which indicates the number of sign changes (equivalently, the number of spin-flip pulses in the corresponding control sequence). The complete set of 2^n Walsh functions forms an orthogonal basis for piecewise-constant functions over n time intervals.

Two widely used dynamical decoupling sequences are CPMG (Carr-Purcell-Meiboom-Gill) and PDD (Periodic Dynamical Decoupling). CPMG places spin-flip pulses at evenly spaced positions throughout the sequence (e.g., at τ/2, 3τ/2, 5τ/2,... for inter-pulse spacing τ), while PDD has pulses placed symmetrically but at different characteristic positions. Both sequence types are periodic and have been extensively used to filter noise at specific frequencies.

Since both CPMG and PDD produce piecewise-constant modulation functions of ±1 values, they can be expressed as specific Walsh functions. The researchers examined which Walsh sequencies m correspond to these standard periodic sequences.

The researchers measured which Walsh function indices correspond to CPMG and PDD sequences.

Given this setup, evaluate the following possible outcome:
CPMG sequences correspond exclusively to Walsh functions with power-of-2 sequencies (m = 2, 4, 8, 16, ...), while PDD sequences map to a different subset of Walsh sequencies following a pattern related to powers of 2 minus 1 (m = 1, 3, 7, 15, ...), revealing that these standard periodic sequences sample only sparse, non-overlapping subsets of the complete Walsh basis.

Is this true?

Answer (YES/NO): YES